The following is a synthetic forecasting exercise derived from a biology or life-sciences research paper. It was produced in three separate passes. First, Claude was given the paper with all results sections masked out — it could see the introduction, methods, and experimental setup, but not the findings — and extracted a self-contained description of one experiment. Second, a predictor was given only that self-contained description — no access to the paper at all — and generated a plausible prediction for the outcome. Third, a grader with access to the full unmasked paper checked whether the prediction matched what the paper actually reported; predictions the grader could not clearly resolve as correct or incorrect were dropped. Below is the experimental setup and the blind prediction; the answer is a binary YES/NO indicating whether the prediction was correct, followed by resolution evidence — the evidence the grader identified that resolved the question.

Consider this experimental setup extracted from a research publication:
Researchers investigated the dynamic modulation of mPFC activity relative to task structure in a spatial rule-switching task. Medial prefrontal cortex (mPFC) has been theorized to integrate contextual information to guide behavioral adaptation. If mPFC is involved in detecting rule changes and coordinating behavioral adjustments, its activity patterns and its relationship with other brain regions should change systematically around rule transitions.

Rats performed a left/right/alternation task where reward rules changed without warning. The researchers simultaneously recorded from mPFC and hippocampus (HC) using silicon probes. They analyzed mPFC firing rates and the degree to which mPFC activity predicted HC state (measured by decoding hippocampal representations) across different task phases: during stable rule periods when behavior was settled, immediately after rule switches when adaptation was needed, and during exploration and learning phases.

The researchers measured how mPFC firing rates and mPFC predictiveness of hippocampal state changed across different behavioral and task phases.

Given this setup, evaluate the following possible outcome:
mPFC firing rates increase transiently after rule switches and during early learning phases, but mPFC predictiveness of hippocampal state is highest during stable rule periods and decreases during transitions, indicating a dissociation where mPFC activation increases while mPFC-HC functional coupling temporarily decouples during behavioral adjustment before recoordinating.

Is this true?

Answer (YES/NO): NO